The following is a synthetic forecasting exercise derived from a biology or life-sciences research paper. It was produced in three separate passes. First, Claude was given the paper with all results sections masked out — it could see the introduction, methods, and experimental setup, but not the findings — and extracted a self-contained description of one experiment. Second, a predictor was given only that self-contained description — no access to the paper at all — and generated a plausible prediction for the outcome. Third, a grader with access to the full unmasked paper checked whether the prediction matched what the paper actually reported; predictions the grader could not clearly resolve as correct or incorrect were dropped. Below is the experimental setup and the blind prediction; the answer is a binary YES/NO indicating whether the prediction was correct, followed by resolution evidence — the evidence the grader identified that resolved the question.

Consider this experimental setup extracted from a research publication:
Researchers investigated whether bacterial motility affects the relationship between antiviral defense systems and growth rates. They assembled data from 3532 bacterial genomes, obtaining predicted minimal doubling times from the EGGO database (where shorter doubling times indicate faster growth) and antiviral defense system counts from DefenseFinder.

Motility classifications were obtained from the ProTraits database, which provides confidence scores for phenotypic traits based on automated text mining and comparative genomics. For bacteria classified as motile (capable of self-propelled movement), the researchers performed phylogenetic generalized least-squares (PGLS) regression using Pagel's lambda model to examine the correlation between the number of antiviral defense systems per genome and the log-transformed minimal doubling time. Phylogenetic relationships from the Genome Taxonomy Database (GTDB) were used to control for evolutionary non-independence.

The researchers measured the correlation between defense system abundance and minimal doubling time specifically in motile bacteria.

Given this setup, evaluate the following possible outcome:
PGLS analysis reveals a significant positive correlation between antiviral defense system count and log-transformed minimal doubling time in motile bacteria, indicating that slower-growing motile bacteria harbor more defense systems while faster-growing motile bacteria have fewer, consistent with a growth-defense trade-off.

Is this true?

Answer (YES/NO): YES